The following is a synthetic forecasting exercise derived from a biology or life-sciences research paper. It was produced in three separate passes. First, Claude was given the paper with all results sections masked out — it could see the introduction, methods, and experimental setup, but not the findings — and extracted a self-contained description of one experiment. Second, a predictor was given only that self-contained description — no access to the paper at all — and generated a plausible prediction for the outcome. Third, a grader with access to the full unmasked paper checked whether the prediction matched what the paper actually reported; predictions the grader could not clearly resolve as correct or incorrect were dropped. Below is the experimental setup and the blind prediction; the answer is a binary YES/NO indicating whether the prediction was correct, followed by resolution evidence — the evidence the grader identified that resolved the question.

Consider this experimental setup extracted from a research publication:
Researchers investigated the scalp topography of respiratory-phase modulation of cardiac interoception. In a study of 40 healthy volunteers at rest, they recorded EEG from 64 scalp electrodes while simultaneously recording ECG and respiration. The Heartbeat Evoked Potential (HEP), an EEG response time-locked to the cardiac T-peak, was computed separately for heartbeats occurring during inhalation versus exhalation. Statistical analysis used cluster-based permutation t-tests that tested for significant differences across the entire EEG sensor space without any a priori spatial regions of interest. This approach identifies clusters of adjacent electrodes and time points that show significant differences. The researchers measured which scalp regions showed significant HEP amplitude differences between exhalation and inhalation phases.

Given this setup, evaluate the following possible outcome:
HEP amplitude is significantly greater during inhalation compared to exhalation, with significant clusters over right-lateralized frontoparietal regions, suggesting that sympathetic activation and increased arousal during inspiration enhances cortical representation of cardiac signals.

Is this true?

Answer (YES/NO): NO